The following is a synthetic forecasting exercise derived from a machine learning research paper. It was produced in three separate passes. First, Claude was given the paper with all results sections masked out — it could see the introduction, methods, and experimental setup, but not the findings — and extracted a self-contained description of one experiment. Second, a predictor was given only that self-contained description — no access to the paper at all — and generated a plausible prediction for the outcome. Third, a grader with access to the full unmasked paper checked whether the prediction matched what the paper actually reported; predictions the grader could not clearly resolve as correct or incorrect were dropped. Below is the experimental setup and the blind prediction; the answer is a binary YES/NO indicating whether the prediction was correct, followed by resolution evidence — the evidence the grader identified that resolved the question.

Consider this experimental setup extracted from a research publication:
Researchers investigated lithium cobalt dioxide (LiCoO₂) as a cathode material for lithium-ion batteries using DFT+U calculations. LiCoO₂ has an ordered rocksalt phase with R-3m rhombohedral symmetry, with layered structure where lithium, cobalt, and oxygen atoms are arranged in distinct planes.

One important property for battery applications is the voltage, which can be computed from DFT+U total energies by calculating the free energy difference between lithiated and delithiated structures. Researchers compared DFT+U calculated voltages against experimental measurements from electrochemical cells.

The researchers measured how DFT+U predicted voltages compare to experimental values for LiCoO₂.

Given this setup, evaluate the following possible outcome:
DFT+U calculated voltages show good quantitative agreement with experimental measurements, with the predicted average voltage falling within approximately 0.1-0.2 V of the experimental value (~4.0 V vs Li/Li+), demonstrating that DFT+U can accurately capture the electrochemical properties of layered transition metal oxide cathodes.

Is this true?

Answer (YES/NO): NO